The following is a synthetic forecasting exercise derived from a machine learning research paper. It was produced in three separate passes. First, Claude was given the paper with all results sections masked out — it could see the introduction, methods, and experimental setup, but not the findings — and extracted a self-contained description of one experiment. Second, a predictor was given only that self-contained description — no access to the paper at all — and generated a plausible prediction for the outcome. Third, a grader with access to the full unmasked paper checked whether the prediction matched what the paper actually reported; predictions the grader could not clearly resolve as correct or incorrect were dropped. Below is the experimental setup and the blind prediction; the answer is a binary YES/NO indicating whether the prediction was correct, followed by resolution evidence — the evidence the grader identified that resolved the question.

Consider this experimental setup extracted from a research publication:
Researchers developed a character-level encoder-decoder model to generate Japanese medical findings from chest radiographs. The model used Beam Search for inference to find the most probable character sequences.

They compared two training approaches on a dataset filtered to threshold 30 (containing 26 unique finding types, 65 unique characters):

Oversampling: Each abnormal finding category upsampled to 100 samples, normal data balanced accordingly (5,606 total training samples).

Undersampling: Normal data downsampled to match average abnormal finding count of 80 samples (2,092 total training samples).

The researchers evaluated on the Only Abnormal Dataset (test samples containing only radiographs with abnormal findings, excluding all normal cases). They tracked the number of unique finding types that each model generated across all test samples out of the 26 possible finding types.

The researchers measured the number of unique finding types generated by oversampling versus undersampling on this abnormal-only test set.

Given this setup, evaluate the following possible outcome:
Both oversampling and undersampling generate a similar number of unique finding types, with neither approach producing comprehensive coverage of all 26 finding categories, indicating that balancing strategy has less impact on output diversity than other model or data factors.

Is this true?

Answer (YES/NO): NO